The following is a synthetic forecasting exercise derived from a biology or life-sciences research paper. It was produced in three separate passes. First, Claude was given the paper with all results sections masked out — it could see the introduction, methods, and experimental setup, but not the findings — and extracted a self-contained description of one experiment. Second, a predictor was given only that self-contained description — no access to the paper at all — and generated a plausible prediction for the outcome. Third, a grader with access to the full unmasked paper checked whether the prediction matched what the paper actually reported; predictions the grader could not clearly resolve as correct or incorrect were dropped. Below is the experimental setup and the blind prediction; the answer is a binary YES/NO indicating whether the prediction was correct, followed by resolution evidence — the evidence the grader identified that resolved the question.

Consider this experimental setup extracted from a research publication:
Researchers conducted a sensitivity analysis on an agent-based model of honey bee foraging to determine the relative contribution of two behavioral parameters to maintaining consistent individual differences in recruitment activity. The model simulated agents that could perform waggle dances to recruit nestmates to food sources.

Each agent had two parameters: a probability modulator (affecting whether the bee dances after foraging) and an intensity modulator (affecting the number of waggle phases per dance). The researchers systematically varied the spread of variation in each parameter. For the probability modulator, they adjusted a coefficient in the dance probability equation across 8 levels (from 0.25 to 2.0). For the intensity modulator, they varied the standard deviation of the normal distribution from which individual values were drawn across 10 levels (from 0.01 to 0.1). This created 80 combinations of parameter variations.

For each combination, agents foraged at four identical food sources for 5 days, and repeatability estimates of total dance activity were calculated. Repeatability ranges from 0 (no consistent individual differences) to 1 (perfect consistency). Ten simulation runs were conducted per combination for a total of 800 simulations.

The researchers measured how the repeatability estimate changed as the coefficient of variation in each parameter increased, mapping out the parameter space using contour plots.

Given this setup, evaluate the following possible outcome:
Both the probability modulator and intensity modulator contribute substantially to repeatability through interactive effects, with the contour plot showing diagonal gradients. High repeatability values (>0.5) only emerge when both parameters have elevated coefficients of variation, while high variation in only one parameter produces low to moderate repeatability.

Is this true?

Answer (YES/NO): NO